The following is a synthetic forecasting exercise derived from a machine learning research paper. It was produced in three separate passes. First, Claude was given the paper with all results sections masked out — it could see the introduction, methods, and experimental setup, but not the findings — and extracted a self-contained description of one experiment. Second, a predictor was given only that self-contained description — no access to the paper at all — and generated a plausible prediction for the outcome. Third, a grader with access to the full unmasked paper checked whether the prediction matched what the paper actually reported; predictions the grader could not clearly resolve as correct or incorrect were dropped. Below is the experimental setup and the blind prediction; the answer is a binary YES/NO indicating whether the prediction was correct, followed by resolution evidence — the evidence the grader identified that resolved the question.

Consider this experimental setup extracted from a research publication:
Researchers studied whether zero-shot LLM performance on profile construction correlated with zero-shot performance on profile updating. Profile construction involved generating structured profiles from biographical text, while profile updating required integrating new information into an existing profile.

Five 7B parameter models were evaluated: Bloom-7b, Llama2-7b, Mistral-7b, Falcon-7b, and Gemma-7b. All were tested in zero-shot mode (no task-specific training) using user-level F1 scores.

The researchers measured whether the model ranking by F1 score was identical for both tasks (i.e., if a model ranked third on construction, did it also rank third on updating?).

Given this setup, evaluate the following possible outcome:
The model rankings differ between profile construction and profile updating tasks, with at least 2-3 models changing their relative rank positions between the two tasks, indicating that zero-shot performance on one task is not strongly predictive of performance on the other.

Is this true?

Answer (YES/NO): NO